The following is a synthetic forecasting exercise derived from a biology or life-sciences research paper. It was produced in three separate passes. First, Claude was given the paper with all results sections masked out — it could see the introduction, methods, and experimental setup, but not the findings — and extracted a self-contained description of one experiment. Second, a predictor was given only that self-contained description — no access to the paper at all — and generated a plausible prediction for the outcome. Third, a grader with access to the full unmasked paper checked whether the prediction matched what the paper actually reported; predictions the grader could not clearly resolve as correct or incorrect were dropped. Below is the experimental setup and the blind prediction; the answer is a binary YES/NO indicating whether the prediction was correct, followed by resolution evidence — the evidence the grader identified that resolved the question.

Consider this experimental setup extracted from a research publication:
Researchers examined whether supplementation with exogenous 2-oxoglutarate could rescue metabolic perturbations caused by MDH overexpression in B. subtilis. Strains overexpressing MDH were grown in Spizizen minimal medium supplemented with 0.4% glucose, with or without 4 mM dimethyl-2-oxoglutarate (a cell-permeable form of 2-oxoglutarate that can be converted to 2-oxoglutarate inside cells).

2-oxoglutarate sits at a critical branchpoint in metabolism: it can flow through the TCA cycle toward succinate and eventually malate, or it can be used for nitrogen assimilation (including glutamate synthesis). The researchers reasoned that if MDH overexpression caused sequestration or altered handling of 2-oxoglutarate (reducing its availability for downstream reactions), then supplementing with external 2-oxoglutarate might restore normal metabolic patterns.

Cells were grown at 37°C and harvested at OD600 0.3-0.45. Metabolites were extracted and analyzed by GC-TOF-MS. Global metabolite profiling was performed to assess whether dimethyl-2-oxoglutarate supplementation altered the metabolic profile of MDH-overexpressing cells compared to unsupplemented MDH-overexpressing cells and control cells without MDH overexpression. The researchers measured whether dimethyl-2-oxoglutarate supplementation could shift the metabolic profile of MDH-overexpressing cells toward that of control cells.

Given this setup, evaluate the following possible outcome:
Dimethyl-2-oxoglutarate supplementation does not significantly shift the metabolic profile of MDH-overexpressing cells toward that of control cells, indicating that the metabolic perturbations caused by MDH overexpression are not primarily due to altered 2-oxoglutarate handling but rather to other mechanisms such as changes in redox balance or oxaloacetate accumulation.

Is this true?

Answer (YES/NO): NO